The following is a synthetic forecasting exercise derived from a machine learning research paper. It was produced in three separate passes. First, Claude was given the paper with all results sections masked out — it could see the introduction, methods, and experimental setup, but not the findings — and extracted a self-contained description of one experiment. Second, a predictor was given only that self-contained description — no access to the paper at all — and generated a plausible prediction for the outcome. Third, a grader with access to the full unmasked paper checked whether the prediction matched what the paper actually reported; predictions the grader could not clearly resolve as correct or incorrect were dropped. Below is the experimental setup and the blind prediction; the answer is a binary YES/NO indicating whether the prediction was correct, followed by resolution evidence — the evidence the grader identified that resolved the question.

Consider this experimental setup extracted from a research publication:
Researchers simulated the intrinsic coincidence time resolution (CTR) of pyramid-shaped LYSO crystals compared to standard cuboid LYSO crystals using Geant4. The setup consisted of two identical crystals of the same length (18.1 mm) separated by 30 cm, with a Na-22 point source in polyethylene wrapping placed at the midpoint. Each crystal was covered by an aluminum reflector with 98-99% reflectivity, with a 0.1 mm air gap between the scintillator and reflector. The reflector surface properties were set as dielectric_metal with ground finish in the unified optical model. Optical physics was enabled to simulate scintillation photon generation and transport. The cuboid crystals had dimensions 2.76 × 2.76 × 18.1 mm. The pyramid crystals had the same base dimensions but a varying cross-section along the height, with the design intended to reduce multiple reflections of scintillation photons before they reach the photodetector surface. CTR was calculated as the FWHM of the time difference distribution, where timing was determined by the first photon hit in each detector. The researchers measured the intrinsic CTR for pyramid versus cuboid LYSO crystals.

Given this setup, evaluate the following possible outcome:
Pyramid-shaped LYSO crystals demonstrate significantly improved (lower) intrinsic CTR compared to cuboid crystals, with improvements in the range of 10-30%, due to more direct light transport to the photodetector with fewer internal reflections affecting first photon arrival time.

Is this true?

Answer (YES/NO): NO